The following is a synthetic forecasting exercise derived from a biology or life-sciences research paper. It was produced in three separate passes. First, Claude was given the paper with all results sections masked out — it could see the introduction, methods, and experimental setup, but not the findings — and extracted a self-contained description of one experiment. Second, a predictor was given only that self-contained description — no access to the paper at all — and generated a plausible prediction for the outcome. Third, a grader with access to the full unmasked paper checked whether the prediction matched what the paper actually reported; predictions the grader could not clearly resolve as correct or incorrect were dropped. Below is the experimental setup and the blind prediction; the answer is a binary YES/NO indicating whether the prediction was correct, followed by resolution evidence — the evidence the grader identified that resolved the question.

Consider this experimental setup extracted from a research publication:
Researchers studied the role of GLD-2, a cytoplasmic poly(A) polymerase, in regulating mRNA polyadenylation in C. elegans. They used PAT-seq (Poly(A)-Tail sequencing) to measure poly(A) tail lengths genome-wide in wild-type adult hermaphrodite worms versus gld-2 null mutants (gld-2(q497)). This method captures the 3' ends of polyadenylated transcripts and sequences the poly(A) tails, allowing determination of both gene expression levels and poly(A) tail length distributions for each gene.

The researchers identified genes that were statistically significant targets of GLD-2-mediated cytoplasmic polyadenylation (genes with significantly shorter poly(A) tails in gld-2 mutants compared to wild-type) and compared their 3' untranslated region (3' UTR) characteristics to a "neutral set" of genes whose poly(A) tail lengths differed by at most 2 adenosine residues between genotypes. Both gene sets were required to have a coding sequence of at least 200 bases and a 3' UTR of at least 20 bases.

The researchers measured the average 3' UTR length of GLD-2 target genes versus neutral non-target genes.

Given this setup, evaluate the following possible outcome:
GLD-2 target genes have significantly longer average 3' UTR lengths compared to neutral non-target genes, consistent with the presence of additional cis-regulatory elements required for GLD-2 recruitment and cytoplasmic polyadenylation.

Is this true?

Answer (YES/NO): YES